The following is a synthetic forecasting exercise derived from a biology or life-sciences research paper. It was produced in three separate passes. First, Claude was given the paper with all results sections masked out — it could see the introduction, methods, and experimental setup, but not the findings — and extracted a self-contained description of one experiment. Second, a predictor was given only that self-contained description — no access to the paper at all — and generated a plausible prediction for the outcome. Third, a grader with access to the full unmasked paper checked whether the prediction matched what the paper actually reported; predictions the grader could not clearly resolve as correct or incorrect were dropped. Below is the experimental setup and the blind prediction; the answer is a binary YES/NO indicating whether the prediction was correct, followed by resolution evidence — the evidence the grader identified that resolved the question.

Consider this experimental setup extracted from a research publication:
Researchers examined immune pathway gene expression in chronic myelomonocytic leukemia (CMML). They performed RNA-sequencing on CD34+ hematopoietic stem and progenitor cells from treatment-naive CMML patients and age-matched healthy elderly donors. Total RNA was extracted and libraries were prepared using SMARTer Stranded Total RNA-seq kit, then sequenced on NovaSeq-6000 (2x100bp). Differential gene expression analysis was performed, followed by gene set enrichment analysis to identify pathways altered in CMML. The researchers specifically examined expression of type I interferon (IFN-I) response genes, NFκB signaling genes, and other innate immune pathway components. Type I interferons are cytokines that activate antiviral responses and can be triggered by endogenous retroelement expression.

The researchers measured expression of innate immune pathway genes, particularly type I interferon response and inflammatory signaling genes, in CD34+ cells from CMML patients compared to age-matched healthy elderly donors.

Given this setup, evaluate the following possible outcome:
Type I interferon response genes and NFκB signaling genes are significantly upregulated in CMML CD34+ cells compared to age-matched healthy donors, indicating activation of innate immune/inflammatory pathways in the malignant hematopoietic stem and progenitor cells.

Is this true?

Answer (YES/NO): NO